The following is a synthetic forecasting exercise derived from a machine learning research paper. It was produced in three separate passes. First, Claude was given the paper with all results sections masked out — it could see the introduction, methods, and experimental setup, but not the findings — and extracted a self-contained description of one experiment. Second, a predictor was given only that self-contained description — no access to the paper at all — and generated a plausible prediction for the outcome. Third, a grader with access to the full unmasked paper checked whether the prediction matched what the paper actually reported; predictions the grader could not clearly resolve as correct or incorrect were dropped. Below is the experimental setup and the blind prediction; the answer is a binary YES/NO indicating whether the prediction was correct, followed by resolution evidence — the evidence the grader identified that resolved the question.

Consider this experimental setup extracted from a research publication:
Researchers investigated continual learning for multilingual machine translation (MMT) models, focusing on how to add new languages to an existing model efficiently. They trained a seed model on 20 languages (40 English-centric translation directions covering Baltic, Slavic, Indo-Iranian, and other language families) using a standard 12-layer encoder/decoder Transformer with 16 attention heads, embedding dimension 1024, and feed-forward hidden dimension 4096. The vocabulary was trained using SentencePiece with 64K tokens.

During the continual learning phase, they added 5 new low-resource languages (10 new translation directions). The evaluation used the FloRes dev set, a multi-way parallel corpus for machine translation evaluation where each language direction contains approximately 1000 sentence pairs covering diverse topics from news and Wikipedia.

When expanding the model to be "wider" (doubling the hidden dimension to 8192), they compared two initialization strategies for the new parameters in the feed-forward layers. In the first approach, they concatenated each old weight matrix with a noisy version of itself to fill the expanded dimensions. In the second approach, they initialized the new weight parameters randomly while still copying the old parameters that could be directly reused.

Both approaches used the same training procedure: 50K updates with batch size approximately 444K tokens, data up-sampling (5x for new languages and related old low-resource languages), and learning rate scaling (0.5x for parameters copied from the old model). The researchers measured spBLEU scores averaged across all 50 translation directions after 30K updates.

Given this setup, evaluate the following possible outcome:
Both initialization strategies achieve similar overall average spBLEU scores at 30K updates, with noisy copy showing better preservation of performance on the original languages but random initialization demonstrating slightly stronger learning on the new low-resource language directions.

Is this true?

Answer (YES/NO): NO